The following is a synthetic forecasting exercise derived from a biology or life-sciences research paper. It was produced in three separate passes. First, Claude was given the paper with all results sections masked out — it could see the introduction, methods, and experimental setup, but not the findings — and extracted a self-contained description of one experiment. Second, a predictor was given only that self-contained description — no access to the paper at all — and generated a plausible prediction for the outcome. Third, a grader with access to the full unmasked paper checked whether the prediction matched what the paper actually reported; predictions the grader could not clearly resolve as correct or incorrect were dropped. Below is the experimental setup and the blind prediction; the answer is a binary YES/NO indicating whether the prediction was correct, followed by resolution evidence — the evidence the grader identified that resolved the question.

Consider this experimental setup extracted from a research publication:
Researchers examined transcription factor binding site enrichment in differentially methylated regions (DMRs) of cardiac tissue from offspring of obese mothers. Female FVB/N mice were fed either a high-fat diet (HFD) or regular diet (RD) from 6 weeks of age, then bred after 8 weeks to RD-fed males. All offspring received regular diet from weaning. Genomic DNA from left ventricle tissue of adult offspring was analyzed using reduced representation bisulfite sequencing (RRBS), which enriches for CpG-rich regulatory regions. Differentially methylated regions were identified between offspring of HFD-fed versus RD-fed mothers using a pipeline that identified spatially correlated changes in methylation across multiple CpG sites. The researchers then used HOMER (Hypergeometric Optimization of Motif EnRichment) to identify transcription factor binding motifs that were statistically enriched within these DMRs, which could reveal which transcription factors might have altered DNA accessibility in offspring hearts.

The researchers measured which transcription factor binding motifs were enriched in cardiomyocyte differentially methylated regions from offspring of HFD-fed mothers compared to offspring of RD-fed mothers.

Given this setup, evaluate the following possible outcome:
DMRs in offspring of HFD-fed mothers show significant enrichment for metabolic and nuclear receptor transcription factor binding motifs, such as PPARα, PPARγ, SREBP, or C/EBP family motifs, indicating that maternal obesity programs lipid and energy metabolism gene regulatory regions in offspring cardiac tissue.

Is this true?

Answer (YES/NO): NO